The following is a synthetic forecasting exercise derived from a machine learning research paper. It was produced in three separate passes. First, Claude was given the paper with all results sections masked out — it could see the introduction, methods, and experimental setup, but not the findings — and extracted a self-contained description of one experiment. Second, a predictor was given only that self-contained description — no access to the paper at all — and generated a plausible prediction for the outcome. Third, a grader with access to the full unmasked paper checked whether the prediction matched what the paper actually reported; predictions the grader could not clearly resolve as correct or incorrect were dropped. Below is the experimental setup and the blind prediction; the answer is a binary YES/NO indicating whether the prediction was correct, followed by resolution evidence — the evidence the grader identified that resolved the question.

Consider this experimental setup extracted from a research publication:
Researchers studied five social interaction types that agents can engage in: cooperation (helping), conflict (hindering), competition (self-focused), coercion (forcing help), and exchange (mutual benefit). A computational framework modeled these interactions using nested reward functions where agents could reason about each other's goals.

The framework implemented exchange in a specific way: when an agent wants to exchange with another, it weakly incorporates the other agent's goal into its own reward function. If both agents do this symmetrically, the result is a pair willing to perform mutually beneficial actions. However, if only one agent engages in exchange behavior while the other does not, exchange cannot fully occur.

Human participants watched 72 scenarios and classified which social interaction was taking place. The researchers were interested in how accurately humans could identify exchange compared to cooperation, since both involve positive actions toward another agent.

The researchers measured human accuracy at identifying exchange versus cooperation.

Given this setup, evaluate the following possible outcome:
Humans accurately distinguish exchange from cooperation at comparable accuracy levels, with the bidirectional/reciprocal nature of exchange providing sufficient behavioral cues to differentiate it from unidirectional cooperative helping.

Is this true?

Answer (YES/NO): NO